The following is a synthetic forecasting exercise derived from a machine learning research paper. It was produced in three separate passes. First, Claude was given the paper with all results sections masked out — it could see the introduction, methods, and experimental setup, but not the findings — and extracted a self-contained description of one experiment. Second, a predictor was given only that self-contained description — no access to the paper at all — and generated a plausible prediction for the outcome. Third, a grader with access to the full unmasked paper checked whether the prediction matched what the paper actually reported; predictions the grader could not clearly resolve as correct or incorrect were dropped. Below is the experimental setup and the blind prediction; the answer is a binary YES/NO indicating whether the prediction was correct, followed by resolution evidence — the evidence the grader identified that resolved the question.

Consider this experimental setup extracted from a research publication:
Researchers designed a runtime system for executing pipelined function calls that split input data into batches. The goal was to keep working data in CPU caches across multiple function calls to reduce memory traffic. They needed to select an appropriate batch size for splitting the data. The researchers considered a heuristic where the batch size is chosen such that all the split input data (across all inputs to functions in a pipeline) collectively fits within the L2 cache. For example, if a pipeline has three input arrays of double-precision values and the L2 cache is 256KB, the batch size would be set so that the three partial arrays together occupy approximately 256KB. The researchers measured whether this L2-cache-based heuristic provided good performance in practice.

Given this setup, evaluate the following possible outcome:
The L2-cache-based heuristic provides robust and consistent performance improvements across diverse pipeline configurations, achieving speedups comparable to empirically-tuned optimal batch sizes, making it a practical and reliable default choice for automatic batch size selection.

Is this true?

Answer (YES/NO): YES